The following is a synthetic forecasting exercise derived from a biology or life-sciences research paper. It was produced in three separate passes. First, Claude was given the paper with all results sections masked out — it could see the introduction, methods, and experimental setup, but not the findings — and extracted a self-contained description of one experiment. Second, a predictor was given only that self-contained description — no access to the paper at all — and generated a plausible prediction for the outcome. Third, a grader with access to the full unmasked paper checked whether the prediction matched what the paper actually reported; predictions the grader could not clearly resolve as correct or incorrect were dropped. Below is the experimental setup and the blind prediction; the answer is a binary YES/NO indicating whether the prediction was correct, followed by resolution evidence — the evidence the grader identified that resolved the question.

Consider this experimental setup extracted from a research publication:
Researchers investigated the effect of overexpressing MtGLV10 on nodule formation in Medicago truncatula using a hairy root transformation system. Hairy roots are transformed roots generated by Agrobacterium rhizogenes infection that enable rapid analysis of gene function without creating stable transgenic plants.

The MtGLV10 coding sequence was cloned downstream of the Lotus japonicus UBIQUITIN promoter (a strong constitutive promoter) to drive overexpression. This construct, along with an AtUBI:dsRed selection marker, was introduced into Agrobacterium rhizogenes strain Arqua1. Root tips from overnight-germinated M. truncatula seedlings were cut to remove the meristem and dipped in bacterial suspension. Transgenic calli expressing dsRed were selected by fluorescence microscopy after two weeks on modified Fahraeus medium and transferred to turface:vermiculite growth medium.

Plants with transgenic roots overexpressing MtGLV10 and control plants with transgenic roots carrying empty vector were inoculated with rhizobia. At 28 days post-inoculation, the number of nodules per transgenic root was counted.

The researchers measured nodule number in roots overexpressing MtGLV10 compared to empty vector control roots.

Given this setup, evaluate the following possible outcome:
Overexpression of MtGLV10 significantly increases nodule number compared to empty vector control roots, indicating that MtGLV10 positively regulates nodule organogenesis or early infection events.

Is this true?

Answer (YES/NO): NO